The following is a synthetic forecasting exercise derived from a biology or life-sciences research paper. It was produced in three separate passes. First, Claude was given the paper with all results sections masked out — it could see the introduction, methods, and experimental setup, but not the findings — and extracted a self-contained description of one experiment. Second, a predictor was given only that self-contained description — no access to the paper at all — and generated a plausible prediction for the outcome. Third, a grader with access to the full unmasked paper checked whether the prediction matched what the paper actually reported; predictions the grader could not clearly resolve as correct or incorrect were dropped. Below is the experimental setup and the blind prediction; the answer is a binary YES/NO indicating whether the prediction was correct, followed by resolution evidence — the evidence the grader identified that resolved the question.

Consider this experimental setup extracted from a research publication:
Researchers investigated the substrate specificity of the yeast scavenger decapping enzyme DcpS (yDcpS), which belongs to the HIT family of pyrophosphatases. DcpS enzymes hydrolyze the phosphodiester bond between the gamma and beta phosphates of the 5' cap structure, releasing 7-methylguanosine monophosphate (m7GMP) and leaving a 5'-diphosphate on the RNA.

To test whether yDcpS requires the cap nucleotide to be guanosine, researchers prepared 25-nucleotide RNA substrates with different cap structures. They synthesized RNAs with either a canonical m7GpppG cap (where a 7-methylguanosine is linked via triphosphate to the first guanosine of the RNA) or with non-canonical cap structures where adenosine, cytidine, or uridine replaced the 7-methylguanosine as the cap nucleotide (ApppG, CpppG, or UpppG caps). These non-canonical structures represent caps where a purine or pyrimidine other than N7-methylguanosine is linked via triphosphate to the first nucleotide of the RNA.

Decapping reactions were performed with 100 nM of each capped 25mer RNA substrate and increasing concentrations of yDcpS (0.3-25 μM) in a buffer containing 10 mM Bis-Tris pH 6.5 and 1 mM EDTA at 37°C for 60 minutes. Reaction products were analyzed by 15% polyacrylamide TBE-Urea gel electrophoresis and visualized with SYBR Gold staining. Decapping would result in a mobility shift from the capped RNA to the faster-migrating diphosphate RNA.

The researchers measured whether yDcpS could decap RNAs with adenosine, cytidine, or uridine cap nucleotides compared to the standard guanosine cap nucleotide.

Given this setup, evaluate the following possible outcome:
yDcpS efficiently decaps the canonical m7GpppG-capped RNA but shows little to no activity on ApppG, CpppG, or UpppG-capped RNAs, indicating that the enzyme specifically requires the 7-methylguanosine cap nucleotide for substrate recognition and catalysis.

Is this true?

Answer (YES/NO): NO